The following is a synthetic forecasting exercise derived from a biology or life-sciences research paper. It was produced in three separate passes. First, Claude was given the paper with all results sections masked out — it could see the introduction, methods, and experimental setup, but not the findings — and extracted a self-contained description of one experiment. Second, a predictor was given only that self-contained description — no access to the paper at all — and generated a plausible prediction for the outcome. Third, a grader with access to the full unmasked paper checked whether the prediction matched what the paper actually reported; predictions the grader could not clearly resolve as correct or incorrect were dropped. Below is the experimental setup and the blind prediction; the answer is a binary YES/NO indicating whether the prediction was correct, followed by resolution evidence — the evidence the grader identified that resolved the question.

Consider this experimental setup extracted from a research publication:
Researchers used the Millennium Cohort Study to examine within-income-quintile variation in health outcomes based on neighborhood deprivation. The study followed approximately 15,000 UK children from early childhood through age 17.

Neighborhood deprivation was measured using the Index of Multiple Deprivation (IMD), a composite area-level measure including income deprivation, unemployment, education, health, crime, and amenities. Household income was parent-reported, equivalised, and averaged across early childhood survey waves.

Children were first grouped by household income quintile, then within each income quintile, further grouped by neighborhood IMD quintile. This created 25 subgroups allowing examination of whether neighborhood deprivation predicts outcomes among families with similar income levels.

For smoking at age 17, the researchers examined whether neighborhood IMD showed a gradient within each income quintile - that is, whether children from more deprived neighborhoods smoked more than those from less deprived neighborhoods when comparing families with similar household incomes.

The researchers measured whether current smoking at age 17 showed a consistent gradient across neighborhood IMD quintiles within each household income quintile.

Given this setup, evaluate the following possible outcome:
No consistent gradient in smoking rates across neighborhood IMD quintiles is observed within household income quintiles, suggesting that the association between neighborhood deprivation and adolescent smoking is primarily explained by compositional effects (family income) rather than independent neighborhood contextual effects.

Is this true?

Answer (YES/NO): YES